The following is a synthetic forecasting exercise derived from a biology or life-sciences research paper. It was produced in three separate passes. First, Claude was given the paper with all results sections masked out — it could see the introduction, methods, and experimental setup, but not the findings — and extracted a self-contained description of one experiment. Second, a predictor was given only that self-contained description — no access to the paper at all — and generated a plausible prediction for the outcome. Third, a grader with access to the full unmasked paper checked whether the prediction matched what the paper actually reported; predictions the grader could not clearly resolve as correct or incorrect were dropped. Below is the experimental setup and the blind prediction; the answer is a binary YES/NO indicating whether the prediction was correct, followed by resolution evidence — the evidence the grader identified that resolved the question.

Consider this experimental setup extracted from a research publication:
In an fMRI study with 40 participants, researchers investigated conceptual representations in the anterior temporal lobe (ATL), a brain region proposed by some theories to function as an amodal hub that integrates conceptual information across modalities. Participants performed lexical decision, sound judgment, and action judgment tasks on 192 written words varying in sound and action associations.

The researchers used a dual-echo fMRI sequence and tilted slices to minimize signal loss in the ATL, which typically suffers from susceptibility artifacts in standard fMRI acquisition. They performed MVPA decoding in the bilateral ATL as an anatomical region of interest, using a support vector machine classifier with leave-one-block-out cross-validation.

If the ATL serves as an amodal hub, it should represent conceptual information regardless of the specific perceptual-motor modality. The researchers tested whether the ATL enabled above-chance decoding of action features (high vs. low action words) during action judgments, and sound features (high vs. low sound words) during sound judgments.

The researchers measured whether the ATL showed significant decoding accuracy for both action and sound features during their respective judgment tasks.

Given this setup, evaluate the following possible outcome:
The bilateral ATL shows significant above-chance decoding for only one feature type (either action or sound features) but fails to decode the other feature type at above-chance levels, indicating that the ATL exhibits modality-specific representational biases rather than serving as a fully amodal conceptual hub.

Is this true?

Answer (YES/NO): NO